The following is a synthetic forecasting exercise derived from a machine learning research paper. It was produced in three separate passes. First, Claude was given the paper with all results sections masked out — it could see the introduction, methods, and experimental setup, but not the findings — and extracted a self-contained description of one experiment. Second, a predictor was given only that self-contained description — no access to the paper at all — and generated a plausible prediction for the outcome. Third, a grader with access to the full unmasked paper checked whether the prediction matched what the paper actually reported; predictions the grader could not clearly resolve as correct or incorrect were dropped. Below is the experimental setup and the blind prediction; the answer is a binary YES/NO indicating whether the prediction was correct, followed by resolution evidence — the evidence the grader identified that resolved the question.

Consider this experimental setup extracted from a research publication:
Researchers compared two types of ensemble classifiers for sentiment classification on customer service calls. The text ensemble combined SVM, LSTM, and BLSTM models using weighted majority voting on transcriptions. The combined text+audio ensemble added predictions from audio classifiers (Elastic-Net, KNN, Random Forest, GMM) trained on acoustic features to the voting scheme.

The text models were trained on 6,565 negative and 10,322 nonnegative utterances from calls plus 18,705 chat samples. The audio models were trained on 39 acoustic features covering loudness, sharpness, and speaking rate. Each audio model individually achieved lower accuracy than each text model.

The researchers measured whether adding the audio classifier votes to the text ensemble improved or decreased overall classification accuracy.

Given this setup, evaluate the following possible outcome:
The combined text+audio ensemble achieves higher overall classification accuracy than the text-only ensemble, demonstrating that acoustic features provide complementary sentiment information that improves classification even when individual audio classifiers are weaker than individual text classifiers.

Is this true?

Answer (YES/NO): NO